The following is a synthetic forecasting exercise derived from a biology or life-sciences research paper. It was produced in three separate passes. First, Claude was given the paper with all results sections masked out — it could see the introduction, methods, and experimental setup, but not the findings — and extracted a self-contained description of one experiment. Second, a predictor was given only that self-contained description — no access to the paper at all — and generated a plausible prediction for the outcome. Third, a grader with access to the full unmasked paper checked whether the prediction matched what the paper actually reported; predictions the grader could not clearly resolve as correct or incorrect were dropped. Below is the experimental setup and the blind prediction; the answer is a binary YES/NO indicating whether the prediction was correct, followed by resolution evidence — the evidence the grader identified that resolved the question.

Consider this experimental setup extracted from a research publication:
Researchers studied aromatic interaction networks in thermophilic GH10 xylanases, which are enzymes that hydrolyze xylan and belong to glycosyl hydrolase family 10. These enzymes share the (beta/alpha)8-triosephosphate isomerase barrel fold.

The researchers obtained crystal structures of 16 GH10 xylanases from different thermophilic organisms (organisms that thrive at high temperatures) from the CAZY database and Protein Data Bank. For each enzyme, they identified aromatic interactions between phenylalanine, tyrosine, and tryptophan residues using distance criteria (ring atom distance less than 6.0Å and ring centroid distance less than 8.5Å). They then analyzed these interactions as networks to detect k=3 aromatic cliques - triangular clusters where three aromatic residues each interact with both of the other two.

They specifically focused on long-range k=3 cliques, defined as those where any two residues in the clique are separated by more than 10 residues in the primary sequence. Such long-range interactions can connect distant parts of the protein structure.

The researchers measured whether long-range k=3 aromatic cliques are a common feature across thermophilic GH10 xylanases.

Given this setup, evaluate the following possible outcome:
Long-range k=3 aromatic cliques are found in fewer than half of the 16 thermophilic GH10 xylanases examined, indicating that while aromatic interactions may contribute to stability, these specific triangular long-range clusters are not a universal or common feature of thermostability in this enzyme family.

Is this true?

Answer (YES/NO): NO